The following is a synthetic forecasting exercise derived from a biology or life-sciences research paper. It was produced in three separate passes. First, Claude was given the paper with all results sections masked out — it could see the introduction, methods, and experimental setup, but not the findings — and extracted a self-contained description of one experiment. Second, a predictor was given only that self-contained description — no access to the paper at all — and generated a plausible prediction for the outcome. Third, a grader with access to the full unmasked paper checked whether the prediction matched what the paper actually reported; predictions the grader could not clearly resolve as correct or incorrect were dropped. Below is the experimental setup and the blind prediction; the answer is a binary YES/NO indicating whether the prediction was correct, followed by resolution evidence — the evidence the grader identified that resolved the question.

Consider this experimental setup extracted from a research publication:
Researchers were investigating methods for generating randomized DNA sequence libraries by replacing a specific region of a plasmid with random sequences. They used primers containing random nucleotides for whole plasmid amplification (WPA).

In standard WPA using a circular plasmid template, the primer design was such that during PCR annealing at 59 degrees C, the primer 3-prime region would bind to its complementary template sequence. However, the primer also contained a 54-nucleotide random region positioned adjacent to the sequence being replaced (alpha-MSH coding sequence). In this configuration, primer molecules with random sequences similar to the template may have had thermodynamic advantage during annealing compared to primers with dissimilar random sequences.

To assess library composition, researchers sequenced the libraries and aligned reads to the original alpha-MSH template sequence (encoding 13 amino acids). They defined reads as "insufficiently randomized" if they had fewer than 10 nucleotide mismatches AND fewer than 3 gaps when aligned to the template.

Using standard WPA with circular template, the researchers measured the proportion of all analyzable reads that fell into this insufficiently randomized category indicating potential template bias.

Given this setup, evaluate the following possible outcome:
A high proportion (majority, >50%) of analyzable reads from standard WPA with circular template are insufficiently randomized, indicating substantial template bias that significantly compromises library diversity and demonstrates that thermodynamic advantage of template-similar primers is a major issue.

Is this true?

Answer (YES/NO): NO